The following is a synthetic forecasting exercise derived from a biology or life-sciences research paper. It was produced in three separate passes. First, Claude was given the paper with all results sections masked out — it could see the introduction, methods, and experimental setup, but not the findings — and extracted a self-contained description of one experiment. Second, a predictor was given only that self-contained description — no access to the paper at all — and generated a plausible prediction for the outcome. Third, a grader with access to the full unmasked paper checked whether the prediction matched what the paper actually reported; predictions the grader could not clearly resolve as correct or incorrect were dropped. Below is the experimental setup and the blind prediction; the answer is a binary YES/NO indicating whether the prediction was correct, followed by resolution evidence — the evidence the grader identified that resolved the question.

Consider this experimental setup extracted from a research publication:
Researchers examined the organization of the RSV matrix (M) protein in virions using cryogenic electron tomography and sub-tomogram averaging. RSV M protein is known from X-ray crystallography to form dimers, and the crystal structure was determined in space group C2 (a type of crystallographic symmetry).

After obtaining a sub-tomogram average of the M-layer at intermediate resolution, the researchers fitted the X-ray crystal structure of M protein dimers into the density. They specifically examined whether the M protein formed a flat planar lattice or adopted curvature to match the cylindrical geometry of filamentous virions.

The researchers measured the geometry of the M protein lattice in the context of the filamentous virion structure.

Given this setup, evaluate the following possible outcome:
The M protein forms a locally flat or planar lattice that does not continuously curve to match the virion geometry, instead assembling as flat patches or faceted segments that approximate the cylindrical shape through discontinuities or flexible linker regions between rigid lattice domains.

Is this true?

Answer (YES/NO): NO